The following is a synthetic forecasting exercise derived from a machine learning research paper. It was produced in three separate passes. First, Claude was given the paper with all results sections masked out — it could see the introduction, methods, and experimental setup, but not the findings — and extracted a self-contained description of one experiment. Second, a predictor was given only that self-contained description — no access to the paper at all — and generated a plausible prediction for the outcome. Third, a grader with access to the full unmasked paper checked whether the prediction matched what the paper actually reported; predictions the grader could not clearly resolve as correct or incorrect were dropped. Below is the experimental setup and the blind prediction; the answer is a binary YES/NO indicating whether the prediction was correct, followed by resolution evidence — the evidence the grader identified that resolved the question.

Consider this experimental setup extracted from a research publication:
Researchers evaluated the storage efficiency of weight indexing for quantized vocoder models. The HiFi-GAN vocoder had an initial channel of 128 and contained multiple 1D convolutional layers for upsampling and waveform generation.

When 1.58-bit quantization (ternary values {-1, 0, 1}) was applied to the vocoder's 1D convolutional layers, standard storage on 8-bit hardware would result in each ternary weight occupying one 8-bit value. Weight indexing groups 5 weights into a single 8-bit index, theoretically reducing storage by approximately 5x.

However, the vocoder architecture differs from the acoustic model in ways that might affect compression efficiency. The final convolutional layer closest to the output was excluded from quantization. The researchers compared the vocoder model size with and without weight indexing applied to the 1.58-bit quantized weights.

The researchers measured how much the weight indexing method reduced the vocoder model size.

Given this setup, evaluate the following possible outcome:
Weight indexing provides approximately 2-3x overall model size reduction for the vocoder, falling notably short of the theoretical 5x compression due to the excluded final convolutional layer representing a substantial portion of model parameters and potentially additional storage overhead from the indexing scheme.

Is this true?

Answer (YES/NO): NO